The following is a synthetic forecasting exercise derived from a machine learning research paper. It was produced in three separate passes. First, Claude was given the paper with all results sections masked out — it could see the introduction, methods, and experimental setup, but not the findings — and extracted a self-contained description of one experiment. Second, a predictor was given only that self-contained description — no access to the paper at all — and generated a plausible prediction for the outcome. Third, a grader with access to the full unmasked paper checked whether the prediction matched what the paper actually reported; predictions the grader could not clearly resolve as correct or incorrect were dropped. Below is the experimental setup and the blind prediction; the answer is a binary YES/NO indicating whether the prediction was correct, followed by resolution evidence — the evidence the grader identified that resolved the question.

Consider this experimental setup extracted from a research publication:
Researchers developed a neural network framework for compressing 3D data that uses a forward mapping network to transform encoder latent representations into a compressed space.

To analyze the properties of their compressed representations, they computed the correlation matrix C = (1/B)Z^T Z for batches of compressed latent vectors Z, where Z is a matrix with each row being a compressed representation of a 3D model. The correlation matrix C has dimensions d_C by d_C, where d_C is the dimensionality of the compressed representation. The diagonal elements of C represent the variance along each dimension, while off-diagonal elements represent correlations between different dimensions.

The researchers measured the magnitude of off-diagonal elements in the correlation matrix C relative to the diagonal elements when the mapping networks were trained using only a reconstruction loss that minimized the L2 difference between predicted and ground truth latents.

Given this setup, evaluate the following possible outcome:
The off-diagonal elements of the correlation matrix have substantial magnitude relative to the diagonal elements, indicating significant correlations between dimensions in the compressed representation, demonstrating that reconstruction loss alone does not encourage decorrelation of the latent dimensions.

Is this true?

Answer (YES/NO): YES